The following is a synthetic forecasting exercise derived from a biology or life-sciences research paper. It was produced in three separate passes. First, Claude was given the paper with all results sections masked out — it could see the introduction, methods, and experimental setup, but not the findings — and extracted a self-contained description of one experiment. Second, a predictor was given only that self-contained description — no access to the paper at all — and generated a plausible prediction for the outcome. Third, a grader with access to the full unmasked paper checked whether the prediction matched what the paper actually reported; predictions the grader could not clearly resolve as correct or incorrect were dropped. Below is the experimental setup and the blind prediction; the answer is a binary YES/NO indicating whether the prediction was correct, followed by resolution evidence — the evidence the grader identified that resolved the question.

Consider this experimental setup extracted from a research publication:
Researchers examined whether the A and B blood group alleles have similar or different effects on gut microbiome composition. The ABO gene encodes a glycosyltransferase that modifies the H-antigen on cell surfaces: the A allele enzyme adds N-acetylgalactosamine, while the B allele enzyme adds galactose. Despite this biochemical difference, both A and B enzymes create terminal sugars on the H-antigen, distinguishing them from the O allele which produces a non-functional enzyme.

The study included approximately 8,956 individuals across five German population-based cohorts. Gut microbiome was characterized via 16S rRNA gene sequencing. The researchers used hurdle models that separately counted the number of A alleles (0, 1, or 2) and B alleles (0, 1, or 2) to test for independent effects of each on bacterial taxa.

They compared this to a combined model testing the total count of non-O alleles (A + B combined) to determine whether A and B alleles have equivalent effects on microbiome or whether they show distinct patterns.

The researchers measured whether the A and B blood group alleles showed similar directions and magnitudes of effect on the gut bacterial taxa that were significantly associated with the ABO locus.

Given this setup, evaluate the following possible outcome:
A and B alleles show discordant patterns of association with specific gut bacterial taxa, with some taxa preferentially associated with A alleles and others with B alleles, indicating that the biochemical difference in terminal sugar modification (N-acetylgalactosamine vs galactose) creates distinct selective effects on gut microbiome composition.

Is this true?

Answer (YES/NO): NO